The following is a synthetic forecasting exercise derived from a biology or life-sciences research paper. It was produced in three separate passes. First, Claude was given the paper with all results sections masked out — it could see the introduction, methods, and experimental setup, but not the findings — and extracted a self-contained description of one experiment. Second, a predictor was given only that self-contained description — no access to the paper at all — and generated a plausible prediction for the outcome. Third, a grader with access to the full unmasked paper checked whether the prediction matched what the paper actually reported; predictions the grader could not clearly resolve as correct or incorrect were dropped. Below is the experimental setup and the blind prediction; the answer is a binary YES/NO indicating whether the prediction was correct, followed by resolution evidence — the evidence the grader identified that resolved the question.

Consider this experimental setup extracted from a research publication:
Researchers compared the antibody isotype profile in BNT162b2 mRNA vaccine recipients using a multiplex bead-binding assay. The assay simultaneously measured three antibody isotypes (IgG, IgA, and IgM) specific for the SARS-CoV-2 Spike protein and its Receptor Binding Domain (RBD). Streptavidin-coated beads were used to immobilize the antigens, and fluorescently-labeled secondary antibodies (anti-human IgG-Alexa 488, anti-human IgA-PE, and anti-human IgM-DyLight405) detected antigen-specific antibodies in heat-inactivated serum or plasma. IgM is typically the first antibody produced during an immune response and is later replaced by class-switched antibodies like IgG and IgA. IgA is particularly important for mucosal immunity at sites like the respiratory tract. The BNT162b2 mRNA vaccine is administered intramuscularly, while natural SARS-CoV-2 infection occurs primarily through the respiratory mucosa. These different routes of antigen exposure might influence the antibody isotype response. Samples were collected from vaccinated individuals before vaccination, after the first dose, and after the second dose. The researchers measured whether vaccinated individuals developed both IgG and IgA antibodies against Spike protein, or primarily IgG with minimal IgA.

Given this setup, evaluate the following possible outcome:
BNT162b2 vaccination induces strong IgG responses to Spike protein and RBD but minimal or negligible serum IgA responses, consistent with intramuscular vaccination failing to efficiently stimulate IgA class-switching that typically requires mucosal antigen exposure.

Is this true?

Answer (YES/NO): NO